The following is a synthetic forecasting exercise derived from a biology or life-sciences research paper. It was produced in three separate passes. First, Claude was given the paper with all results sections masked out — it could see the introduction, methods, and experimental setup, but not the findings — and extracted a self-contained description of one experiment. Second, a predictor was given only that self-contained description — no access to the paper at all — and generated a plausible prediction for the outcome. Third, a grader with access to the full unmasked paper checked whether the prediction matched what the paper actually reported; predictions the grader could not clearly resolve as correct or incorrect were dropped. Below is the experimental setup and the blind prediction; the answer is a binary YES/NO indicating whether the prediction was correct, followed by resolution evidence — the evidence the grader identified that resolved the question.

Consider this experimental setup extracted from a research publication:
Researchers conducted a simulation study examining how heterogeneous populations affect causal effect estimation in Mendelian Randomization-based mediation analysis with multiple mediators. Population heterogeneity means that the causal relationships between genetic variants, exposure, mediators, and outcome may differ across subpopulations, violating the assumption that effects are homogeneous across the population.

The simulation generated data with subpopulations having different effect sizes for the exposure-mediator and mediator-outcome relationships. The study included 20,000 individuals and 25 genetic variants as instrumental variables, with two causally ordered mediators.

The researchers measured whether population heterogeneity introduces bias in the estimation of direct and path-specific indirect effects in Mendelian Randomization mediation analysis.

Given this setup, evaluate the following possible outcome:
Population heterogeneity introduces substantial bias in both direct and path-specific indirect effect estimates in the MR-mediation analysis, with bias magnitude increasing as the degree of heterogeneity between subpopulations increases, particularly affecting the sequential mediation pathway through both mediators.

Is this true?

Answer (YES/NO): NO